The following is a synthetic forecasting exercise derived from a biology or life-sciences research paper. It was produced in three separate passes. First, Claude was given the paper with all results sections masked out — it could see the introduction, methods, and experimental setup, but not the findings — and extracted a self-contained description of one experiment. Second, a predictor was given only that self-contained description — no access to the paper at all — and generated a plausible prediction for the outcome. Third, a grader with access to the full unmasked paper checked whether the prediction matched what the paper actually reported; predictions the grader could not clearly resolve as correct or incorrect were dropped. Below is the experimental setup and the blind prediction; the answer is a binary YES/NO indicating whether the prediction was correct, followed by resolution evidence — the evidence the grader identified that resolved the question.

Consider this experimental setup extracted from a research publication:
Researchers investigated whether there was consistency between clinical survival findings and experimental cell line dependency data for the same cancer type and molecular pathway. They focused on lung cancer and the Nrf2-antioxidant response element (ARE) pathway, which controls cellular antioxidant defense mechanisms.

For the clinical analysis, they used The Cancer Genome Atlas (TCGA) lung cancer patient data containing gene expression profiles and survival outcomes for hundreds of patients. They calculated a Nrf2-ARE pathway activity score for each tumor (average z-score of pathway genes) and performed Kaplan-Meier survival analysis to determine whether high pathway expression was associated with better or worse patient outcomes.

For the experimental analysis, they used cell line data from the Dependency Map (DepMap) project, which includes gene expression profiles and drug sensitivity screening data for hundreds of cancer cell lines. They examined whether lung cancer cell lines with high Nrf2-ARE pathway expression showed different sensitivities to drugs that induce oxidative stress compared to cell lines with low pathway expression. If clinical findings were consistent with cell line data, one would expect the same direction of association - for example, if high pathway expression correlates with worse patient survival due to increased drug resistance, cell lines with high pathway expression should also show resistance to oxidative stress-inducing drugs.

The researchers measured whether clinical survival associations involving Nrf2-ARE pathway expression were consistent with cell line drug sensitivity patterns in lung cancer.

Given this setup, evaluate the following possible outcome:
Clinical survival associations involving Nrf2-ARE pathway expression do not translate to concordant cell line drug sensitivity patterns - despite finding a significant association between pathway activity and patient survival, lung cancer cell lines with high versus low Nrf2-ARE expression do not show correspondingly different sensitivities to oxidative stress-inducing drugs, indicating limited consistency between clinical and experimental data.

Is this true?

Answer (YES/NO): NO